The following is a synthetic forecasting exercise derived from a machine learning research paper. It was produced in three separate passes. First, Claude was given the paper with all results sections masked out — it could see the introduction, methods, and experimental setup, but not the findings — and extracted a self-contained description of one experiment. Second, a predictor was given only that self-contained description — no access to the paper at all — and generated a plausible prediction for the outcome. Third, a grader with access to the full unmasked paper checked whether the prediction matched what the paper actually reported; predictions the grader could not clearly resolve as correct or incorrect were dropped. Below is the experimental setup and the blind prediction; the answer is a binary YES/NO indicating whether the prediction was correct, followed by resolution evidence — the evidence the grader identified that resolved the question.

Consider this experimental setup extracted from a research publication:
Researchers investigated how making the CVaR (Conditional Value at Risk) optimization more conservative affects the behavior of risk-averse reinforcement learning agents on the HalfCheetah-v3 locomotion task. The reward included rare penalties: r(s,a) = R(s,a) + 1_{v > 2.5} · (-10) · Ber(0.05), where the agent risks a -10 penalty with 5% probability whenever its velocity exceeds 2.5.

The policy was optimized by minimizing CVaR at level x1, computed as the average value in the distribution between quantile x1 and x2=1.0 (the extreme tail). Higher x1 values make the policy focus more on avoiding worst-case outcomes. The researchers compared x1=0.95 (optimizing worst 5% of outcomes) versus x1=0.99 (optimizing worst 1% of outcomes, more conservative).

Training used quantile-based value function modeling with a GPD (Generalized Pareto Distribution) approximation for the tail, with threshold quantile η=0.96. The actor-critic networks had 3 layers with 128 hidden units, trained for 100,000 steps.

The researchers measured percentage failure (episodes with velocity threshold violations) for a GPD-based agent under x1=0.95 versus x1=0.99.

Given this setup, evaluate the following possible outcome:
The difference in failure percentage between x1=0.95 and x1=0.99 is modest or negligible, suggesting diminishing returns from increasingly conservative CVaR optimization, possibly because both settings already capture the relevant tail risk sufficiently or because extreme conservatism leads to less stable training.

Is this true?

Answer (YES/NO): NO